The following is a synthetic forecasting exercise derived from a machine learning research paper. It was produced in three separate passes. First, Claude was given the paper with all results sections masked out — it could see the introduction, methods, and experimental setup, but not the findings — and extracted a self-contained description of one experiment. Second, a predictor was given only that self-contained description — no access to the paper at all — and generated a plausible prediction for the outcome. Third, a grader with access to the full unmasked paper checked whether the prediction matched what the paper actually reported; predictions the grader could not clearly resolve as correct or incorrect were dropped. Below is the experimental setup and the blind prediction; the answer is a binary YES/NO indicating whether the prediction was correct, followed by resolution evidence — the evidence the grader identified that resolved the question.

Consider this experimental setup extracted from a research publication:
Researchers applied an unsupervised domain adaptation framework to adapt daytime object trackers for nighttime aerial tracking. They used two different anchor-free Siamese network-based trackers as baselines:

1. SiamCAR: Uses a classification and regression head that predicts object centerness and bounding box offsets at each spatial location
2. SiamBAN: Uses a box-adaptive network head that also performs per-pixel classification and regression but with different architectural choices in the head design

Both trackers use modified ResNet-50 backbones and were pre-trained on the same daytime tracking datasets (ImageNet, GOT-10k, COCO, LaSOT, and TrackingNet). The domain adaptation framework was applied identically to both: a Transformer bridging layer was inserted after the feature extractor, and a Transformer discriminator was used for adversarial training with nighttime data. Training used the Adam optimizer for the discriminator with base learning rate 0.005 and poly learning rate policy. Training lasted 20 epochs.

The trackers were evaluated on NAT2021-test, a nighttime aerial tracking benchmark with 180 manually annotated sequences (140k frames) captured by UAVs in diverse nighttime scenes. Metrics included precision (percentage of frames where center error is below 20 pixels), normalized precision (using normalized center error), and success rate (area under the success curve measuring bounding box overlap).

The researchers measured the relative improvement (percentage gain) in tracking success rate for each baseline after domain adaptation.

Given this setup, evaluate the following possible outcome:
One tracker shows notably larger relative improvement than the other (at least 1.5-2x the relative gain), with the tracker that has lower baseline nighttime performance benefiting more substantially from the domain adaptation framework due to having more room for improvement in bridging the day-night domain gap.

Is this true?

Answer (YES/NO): NO